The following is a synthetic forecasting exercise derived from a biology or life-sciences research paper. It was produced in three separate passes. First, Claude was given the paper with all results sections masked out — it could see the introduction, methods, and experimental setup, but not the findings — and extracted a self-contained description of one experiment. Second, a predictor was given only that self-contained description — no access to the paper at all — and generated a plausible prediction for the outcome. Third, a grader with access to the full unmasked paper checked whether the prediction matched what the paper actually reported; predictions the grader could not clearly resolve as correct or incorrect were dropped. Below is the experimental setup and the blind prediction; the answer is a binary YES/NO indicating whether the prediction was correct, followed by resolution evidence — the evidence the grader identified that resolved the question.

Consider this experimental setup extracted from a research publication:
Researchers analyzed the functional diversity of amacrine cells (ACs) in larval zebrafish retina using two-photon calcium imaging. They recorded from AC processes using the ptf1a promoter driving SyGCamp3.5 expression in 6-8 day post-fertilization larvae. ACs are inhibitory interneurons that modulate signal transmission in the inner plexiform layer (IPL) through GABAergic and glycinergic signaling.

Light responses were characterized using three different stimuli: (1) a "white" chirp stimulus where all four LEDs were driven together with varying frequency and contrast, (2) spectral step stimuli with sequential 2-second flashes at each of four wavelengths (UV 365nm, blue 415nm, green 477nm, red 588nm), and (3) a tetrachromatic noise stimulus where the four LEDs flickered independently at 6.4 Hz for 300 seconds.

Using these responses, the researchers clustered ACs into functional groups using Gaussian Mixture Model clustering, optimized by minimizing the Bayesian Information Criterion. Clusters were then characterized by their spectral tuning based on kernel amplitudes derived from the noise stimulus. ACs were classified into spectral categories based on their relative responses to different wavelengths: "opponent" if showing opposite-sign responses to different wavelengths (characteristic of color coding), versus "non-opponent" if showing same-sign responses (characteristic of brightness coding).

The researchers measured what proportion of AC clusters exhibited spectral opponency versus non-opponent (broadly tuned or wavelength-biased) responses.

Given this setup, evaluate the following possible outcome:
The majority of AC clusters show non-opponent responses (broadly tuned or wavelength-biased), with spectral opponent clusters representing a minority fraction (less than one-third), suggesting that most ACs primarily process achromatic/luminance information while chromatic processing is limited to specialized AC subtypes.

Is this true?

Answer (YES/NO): YES